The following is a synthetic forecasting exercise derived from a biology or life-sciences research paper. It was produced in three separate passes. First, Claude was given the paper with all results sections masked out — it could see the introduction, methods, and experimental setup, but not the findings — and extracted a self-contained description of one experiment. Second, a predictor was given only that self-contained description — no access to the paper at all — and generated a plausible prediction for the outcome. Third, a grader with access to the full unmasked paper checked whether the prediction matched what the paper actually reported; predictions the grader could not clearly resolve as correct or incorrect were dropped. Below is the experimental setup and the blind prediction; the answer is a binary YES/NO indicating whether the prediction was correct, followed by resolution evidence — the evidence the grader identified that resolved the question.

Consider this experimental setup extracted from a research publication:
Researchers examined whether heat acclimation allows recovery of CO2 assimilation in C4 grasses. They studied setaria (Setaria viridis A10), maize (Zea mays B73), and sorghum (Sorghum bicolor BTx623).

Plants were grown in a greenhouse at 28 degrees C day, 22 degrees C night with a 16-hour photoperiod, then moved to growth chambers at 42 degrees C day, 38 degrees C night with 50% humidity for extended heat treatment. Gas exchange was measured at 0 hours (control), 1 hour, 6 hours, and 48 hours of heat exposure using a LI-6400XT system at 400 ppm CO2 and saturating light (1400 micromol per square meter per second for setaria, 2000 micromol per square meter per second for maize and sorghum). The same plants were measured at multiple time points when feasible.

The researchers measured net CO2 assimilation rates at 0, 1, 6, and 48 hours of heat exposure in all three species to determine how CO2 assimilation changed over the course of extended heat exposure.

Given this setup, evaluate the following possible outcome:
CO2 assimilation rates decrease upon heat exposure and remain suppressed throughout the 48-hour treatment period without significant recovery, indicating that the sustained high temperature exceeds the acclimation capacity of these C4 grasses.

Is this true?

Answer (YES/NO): NO